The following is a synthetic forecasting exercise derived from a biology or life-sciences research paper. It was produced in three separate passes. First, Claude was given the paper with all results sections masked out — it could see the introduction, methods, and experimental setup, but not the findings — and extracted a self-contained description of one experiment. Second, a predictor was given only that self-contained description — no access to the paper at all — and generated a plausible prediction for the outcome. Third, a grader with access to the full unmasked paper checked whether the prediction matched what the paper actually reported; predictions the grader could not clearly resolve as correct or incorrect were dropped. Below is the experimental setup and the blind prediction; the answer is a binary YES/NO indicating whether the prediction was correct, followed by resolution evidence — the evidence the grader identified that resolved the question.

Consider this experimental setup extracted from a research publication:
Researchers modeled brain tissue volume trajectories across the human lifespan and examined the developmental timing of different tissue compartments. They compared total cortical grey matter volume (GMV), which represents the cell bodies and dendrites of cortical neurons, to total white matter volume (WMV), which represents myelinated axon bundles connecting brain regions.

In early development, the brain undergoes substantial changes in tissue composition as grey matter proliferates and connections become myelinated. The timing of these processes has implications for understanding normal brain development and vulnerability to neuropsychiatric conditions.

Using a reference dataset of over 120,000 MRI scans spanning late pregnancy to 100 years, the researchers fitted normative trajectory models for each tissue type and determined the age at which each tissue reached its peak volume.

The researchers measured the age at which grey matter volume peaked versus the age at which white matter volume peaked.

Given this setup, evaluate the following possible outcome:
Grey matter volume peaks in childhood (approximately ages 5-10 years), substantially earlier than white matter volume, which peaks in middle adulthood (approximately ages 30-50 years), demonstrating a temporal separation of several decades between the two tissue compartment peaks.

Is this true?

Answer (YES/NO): NO